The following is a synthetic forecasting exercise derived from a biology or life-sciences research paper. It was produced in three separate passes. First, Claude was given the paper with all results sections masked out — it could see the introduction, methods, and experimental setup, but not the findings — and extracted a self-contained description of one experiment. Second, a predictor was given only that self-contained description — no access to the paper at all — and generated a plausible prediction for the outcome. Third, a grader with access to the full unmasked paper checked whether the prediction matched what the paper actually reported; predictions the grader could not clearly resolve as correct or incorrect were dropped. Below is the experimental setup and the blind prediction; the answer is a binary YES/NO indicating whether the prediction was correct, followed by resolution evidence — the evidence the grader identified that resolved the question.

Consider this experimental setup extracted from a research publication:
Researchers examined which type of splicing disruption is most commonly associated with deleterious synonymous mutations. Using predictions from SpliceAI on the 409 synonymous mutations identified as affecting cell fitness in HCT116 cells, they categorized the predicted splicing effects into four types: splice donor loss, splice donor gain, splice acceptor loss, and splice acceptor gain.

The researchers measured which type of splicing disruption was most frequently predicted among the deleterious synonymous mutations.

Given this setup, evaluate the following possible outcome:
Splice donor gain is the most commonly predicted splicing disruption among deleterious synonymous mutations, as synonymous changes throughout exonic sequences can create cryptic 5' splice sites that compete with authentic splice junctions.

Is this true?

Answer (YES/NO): NO